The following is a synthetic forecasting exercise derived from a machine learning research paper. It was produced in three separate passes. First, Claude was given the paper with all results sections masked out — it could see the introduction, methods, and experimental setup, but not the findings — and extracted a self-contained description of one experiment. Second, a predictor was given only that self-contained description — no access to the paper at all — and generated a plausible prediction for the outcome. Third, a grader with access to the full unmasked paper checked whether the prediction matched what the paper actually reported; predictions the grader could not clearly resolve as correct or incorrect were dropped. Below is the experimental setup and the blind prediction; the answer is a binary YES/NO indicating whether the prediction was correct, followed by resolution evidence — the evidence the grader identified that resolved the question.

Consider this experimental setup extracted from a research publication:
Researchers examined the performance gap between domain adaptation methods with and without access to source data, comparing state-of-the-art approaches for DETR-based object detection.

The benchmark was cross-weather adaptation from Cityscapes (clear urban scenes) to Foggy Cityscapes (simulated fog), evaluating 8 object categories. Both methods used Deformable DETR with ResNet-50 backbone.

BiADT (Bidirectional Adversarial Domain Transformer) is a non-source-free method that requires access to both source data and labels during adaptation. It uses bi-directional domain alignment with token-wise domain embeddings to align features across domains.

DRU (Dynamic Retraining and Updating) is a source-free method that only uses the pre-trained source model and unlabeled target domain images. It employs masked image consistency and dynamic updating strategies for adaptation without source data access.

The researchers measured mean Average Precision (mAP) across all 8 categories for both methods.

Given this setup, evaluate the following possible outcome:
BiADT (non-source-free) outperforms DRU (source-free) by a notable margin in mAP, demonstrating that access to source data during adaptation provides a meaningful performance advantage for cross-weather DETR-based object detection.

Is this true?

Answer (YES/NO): YES